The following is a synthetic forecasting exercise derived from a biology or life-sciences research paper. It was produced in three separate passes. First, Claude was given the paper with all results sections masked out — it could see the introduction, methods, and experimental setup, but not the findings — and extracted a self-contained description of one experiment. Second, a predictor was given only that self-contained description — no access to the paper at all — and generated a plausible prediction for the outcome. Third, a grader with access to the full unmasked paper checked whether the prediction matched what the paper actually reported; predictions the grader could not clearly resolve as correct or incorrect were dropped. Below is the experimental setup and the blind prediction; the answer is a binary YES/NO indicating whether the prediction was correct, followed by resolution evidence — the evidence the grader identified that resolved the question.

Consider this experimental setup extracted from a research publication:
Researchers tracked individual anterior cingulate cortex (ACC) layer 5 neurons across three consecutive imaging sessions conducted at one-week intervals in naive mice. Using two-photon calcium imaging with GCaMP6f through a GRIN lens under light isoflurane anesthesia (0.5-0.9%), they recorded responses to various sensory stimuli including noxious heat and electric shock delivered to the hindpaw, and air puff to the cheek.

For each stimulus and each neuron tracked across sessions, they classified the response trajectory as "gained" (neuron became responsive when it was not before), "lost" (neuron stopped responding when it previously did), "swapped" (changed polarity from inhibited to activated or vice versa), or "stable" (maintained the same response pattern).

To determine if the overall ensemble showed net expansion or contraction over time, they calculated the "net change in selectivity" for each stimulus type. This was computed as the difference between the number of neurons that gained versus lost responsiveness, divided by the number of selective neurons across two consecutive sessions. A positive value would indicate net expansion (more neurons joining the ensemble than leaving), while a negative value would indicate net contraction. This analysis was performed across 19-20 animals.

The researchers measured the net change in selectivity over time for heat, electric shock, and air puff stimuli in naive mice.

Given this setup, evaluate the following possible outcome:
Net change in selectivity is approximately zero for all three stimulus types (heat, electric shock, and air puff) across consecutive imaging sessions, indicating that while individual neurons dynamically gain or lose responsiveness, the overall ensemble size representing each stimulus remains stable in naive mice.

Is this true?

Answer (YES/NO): YES